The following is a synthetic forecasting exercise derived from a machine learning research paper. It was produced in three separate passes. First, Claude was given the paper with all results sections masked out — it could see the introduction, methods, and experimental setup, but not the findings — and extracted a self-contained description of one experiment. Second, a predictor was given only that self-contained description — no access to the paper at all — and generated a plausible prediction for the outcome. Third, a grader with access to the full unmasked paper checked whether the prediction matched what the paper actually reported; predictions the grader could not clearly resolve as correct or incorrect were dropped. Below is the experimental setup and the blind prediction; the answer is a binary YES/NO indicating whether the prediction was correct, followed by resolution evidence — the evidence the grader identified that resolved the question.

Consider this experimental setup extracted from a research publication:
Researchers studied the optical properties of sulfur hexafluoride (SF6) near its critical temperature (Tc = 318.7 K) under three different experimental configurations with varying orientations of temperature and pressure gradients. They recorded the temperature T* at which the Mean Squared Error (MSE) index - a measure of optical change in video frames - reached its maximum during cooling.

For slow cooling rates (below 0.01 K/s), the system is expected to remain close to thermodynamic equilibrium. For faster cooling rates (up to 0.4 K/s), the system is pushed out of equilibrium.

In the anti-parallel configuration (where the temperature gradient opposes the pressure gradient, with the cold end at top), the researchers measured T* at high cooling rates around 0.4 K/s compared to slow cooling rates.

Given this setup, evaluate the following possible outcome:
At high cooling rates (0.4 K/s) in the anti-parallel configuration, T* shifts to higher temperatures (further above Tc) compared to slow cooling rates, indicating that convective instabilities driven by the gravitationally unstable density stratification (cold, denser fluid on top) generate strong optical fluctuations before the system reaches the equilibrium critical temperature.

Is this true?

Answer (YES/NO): NO